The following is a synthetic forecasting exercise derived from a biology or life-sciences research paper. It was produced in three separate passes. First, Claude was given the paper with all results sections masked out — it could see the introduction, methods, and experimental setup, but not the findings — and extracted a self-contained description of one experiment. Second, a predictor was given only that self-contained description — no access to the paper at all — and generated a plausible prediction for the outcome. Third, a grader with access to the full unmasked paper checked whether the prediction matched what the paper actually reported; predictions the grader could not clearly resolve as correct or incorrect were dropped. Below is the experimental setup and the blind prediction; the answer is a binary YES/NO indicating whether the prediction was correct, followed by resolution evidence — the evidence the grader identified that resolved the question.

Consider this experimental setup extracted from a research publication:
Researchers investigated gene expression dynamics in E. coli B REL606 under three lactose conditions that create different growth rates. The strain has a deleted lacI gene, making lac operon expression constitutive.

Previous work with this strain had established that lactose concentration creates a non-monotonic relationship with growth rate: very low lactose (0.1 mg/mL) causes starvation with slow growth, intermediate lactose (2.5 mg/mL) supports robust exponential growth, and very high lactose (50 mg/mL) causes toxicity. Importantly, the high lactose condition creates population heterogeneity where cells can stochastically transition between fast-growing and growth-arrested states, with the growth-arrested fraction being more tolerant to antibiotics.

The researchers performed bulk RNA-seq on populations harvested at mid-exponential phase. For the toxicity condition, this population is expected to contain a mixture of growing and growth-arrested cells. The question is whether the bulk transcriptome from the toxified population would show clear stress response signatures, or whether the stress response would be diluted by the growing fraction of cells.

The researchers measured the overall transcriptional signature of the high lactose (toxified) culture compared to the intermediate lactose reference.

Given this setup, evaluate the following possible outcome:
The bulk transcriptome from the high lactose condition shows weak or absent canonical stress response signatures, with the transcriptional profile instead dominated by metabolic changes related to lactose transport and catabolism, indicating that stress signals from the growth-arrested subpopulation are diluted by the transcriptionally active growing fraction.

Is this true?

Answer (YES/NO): NO